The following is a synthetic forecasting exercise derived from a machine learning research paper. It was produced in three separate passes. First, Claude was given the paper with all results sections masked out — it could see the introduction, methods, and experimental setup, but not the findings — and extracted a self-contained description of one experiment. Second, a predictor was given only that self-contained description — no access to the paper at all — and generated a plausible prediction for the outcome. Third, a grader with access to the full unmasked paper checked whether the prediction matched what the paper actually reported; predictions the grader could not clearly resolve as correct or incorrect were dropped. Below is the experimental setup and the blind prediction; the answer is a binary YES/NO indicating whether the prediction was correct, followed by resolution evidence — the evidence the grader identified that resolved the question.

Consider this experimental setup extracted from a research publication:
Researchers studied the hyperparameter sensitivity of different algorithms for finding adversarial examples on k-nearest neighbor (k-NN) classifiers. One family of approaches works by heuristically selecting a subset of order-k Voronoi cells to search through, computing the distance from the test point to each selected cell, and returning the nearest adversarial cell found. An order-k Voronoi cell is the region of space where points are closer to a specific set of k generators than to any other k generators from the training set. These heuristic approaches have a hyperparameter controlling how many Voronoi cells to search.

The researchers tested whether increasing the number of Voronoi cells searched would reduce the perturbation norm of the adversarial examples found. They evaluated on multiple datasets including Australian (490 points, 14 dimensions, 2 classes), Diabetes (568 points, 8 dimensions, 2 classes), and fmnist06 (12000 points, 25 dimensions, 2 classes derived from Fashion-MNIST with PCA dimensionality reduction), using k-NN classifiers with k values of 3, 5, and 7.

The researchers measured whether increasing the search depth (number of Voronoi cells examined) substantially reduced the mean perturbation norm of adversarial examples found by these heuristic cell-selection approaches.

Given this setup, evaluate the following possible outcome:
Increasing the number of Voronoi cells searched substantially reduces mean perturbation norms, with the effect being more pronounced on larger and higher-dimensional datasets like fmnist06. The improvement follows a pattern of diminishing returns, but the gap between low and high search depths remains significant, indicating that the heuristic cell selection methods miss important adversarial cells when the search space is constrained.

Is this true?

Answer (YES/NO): NO